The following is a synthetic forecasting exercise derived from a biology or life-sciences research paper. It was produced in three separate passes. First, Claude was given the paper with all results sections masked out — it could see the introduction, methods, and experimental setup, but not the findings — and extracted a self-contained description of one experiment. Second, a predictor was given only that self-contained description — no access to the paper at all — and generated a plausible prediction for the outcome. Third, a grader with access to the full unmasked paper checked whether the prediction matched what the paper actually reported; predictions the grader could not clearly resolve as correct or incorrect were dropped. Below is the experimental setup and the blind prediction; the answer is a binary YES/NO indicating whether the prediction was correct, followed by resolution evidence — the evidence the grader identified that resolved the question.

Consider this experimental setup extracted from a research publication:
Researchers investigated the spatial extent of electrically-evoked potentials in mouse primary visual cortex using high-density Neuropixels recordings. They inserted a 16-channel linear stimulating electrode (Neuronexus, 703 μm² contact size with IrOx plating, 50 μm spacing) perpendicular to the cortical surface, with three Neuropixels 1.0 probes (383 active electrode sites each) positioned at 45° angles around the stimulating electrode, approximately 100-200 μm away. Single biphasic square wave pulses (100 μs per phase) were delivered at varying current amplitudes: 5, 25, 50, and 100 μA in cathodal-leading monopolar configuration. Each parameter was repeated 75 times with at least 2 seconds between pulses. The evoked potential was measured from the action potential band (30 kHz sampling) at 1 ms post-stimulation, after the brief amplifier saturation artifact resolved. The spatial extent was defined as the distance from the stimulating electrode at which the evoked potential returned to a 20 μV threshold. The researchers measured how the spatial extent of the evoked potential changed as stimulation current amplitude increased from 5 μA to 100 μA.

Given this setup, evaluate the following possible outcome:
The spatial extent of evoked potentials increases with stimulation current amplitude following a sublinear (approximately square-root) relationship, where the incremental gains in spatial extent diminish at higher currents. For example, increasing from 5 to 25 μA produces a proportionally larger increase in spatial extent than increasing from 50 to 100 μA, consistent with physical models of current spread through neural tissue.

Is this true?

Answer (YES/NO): YES